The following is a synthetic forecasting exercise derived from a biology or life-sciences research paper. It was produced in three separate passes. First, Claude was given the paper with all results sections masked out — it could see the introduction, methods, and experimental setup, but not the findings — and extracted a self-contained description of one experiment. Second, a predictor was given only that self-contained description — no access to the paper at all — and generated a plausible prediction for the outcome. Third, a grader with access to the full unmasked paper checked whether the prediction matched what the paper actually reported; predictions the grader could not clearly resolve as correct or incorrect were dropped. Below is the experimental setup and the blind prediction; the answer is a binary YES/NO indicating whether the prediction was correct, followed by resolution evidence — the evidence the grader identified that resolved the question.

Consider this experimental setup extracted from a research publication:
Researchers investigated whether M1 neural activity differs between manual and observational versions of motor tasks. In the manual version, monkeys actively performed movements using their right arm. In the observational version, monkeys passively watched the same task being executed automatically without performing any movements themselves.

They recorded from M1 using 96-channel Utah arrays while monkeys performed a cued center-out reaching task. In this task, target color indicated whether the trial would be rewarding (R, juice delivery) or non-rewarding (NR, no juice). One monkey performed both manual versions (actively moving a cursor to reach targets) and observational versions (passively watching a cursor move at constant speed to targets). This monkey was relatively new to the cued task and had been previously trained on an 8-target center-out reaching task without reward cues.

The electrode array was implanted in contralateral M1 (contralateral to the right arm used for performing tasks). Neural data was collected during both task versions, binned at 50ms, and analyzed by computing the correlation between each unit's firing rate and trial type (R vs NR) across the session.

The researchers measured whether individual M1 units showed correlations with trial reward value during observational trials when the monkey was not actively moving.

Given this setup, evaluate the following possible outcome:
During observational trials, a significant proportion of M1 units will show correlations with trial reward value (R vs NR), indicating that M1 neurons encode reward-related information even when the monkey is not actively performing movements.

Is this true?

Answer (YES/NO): YES